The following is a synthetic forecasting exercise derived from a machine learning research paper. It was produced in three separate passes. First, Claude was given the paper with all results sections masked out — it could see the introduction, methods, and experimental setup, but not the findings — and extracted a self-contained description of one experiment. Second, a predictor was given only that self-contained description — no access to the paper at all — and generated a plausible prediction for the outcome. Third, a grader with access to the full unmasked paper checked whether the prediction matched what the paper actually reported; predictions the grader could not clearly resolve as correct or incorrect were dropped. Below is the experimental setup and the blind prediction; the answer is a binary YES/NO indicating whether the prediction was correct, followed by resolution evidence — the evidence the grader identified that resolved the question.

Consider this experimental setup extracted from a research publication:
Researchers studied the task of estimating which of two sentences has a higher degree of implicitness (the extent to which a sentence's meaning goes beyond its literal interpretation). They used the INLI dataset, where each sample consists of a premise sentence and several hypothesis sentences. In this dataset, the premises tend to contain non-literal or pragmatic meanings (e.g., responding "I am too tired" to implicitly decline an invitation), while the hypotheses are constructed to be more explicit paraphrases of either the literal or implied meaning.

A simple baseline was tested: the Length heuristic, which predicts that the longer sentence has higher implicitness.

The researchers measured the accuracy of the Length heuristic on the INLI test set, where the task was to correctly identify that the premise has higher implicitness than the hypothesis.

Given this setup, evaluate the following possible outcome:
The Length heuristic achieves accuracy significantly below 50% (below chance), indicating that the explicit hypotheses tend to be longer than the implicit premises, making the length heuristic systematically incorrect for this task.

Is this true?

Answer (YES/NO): NO